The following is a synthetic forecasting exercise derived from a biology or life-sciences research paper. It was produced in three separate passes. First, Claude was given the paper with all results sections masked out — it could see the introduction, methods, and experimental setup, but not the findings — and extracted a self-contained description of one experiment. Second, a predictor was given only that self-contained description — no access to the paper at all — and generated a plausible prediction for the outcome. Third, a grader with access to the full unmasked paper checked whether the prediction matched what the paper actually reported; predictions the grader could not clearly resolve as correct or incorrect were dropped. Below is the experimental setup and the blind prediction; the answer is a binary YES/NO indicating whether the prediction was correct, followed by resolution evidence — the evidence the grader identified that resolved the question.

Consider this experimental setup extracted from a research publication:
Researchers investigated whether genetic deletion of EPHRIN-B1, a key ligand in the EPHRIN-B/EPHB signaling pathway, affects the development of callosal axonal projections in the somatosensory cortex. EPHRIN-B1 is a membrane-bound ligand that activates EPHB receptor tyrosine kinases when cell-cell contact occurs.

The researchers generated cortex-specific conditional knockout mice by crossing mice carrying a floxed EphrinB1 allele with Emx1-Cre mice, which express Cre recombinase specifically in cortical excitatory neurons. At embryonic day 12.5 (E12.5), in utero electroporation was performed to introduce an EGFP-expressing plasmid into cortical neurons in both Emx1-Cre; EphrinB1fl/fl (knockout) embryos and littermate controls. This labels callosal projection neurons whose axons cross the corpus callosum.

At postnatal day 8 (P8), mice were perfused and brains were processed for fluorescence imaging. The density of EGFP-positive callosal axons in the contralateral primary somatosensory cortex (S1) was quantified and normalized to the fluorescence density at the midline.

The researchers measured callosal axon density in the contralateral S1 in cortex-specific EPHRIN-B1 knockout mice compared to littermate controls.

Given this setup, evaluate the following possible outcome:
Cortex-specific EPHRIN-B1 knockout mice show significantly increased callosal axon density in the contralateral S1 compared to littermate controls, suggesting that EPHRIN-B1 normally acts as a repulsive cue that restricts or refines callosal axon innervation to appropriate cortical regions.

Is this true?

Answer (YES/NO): YES